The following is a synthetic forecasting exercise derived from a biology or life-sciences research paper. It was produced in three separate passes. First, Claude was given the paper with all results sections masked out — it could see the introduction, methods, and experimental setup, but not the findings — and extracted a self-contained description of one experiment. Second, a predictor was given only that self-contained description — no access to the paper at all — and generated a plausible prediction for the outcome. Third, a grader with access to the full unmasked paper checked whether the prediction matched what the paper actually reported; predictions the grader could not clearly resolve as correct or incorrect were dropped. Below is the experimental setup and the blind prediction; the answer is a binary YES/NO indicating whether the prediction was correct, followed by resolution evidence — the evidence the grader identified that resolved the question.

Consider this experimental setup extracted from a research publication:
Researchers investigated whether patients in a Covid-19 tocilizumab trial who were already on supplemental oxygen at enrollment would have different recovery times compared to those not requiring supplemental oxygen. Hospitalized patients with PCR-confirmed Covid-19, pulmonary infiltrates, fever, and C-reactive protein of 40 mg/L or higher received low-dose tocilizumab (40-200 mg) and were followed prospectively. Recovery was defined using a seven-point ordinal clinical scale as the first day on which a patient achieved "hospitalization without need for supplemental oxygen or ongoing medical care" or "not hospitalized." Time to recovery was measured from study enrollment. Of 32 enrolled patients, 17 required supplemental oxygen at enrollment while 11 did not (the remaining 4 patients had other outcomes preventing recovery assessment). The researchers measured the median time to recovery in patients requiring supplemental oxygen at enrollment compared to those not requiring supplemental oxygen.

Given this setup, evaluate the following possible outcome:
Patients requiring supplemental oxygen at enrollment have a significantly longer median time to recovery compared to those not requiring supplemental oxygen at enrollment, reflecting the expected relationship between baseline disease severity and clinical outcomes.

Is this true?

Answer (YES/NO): YES